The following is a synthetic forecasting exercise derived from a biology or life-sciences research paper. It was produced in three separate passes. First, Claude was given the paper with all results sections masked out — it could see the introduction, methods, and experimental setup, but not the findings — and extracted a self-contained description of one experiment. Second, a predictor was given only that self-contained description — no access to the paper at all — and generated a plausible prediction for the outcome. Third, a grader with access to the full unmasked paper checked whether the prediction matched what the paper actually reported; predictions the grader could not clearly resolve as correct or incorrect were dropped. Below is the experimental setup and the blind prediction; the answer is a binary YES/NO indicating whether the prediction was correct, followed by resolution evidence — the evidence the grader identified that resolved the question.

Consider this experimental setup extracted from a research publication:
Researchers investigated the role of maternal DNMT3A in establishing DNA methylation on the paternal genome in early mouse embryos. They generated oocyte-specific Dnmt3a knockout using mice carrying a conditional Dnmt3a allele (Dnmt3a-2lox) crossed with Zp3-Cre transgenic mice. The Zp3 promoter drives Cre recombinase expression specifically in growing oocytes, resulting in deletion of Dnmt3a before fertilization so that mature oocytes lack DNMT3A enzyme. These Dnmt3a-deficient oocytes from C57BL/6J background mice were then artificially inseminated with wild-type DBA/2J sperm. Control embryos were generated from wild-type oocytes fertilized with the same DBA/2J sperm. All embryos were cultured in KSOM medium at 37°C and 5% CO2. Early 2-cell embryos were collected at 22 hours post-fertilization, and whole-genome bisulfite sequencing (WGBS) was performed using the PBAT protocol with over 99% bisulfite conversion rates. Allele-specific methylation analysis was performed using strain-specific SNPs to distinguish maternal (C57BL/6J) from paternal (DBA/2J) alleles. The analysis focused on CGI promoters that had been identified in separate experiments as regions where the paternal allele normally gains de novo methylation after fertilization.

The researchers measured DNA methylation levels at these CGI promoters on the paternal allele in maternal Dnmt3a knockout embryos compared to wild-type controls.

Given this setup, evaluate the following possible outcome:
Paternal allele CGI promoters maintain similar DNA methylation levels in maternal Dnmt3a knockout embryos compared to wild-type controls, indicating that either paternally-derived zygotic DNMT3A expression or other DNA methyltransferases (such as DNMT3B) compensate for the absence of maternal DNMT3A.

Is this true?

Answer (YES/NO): NO